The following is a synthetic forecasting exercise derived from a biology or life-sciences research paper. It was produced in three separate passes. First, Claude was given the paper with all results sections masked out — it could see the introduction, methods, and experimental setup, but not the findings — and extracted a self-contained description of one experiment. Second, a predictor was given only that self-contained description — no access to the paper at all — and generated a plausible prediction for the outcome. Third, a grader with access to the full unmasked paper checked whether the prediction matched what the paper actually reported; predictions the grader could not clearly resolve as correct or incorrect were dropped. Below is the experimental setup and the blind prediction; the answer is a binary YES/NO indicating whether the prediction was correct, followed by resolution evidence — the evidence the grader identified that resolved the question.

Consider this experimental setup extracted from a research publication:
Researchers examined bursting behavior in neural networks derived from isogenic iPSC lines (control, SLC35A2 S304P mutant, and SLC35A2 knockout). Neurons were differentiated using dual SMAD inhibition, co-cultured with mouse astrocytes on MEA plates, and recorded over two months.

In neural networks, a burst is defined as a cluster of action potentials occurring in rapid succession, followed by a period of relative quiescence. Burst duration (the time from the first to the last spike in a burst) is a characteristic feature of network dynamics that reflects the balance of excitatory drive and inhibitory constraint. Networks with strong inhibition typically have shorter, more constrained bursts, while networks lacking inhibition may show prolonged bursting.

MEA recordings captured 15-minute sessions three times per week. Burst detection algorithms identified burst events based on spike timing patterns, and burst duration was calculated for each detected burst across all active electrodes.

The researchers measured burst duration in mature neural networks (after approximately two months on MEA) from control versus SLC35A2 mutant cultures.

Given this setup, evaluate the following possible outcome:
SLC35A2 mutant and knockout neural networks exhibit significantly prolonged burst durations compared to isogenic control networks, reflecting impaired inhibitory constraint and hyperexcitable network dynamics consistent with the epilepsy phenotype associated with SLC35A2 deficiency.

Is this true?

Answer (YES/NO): NO